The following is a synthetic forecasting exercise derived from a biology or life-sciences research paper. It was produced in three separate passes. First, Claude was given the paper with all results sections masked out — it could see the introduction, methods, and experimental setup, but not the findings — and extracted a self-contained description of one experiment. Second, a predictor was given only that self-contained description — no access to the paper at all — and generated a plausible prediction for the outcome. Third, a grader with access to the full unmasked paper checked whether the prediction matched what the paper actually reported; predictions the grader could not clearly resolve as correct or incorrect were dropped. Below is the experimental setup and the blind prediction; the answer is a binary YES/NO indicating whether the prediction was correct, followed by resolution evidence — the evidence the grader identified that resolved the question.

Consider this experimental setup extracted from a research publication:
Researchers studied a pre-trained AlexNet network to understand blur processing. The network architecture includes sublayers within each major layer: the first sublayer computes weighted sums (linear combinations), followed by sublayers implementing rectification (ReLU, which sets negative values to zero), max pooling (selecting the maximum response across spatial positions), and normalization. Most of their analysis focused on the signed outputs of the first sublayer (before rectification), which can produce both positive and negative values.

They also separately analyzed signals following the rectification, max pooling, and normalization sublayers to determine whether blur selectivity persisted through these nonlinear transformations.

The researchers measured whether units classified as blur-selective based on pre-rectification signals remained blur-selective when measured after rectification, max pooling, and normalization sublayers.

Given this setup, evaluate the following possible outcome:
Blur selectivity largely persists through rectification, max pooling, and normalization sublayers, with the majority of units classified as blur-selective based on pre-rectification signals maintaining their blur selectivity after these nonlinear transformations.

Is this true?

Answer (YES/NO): YES